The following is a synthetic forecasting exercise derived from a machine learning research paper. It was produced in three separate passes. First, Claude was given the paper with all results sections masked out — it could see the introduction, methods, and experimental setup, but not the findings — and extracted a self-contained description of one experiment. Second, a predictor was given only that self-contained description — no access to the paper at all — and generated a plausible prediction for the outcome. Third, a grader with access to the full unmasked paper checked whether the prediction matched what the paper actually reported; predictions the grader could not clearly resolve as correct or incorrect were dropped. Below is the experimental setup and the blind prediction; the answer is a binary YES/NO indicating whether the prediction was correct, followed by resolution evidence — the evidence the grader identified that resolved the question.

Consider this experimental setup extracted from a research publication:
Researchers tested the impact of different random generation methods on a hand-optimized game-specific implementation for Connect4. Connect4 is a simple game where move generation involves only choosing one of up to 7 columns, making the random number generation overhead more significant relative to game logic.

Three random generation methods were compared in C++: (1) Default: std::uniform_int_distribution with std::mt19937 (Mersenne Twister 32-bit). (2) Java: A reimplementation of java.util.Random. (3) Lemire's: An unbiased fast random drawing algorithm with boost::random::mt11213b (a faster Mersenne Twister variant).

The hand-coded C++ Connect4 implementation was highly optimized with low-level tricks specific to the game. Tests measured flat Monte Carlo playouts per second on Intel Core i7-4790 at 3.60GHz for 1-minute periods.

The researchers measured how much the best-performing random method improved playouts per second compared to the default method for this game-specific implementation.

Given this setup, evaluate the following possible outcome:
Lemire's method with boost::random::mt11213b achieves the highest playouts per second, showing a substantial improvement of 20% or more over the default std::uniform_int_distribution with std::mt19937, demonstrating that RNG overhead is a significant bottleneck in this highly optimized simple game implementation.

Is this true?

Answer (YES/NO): YES